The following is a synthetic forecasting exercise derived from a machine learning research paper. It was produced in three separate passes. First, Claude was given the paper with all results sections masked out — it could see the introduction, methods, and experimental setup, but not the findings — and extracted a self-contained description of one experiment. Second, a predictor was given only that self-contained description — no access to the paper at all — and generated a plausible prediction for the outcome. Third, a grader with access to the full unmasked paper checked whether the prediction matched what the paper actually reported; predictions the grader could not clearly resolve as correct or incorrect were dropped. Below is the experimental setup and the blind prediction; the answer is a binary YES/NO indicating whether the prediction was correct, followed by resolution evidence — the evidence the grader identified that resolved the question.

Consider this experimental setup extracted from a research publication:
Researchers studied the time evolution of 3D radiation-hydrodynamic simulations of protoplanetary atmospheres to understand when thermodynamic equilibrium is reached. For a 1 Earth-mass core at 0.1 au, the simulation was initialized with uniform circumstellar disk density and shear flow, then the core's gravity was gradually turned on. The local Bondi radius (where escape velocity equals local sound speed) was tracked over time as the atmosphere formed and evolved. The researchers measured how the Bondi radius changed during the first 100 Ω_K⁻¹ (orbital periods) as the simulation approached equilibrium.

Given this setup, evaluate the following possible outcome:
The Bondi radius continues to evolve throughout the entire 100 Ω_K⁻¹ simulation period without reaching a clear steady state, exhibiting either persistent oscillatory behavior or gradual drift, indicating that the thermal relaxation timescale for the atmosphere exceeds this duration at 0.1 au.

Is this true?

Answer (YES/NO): NO